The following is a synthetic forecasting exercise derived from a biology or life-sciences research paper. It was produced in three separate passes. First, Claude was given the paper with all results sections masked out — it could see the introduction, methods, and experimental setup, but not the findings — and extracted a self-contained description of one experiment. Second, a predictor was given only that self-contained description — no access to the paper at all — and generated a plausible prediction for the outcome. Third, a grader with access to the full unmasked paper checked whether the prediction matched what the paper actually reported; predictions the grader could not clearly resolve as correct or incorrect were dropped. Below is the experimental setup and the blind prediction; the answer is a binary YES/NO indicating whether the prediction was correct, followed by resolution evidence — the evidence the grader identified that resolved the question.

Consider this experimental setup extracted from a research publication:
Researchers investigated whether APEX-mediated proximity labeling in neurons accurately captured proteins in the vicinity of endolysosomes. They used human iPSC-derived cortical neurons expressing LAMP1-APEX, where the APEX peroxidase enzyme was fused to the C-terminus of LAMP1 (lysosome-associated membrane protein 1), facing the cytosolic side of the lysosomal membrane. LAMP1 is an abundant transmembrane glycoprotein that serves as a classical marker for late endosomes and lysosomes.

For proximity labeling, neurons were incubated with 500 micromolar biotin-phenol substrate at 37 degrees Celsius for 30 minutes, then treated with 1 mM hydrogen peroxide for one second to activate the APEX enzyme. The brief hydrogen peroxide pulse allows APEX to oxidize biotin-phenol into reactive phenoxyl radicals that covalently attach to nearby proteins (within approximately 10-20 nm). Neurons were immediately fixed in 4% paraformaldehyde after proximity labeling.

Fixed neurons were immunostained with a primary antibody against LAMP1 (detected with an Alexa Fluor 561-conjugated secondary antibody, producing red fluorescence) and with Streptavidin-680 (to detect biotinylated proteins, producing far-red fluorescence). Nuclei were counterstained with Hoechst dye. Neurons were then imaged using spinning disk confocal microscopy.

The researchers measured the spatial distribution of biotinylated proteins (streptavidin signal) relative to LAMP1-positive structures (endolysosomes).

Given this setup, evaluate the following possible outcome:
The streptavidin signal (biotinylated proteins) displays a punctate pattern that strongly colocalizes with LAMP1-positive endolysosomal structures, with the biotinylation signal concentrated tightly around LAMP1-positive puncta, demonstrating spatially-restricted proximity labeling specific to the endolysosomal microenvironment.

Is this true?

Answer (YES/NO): YES